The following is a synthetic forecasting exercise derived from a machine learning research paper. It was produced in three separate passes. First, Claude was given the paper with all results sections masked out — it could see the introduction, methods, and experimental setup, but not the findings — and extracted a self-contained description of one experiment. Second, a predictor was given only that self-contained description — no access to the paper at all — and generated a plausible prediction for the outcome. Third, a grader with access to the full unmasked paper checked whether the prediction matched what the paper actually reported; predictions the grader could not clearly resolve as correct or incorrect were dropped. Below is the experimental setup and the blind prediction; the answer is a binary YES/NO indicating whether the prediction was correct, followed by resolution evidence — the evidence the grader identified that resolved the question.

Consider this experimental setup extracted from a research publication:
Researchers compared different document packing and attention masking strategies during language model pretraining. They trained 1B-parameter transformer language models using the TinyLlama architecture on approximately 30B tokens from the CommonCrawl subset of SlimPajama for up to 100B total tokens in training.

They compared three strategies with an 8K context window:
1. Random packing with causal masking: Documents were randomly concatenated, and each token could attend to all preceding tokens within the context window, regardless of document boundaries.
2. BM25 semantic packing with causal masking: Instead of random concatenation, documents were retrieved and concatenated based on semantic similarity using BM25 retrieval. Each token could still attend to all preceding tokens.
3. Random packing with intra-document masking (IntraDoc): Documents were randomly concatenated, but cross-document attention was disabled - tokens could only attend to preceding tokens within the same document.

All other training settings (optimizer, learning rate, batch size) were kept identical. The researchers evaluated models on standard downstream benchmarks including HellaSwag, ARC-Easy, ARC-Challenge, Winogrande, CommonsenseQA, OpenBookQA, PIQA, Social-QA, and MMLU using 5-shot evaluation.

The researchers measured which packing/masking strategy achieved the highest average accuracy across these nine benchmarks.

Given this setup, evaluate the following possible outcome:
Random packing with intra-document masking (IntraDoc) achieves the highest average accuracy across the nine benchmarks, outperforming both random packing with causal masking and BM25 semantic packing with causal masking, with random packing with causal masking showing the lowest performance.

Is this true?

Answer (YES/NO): YES